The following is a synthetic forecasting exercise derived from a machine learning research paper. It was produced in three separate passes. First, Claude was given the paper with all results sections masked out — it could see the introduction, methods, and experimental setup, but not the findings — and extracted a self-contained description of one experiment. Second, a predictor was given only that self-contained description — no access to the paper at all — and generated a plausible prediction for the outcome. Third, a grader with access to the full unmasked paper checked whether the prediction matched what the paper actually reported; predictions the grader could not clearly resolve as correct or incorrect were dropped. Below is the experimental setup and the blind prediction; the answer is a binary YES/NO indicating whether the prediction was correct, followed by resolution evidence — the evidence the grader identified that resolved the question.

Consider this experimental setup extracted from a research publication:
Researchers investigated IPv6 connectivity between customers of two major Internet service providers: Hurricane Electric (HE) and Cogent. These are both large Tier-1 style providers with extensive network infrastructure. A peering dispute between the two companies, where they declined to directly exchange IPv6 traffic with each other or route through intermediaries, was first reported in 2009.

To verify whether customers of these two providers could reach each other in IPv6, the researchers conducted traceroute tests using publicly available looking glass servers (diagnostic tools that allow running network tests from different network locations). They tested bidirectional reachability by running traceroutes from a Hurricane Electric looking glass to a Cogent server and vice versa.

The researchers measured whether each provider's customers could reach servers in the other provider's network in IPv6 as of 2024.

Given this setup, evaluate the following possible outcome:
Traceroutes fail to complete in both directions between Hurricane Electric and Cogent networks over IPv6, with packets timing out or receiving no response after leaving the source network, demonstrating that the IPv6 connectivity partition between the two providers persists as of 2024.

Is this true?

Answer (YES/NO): YES